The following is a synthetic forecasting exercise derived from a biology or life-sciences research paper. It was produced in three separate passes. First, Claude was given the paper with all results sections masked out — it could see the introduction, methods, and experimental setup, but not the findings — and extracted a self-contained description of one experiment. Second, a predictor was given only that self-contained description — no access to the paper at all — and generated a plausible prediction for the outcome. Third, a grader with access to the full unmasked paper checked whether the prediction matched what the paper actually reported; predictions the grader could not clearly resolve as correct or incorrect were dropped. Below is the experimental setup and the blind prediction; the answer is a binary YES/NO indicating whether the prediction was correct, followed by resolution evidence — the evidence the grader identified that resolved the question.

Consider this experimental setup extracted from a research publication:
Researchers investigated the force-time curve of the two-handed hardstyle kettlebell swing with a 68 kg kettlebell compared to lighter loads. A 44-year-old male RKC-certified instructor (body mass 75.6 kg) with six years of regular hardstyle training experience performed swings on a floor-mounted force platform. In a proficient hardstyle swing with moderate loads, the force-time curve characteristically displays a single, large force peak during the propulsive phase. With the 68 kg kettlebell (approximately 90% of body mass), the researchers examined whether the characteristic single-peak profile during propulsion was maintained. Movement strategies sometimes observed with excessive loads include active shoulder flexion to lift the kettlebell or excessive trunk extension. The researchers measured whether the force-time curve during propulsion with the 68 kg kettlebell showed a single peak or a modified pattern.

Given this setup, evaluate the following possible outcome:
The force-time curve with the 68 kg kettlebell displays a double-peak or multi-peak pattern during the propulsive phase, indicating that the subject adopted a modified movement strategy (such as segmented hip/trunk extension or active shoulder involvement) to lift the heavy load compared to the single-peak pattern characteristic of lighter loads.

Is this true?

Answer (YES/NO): YES